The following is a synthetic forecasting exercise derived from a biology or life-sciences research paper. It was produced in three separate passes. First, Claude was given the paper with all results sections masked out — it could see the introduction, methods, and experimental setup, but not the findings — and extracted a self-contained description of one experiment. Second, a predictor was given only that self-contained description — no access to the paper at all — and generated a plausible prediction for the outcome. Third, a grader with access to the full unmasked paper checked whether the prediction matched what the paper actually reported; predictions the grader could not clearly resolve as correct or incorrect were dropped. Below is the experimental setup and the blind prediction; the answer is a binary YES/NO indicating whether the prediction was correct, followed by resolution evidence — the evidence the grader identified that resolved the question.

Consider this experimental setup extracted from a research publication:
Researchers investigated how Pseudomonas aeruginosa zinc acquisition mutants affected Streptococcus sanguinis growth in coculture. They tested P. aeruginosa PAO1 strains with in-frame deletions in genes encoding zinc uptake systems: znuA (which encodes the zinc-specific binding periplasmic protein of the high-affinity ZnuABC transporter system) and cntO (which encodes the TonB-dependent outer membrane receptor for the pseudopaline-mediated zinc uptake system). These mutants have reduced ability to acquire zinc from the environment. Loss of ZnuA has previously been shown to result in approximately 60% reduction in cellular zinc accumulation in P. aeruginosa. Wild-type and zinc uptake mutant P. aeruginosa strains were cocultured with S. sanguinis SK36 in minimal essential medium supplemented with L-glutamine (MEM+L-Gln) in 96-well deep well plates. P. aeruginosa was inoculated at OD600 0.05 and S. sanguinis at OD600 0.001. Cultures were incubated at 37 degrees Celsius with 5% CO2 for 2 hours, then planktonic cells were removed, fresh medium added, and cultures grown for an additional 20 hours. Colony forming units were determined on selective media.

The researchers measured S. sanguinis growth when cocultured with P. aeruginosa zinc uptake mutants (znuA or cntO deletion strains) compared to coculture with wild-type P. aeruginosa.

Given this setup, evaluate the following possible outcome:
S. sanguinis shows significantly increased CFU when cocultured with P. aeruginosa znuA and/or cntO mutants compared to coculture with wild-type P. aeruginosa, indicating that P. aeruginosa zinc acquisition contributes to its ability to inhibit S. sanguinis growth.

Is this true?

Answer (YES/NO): YES